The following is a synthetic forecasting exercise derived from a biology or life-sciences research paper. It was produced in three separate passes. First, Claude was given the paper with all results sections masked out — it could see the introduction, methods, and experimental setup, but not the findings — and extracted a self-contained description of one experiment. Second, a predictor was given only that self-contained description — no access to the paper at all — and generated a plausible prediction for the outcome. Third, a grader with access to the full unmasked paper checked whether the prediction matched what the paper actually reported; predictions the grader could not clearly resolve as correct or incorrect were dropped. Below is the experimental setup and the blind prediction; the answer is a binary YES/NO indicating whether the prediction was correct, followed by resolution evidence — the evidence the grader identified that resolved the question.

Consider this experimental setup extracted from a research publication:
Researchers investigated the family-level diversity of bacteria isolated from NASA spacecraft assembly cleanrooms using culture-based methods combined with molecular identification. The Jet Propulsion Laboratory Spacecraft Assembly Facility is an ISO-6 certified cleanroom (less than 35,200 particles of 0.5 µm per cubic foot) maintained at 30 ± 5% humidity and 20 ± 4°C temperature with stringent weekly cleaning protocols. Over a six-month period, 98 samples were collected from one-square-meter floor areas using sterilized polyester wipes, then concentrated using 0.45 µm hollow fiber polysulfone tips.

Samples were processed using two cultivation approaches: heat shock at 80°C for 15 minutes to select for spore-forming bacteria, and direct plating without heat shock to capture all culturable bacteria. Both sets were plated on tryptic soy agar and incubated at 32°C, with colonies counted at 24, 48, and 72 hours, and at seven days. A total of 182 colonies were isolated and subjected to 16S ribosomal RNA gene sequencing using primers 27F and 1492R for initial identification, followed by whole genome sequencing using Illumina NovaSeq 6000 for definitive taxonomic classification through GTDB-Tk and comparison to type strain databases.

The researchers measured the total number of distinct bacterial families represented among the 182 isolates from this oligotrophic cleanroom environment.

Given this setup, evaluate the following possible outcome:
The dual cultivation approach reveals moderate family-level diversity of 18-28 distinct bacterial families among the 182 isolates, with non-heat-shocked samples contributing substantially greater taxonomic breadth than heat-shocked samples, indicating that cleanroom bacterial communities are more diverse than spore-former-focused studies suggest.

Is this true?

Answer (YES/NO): YES